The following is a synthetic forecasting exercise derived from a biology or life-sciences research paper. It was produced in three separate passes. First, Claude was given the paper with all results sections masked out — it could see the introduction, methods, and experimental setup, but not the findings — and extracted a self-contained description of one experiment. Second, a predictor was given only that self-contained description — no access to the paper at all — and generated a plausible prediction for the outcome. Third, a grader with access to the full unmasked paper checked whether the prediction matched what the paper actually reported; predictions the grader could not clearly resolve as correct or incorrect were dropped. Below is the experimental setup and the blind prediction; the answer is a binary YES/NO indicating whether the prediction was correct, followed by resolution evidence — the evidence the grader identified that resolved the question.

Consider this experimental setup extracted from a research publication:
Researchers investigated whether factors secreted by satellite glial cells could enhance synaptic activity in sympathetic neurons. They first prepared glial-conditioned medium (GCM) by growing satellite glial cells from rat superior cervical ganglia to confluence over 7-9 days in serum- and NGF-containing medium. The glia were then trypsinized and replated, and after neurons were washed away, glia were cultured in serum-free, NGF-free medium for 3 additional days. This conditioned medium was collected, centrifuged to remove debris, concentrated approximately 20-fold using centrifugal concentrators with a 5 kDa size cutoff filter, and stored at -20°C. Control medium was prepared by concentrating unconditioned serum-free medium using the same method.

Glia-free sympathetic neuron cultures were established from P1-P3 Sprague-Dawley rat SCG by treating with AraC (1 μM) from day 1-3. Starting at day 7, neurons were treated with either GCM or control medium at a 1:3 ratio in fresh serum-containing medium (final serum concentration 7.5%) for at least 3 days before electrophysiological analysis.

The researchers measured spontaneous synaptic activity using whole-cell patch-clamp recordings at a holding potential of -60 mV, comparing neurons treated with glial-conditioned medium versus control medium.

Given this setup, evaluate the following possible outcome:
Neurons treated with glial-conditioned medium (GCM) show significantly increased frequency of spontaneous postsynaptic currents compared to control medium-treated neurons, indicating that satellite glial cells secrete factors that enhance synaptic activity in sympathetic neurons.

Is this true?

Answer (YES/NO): YES